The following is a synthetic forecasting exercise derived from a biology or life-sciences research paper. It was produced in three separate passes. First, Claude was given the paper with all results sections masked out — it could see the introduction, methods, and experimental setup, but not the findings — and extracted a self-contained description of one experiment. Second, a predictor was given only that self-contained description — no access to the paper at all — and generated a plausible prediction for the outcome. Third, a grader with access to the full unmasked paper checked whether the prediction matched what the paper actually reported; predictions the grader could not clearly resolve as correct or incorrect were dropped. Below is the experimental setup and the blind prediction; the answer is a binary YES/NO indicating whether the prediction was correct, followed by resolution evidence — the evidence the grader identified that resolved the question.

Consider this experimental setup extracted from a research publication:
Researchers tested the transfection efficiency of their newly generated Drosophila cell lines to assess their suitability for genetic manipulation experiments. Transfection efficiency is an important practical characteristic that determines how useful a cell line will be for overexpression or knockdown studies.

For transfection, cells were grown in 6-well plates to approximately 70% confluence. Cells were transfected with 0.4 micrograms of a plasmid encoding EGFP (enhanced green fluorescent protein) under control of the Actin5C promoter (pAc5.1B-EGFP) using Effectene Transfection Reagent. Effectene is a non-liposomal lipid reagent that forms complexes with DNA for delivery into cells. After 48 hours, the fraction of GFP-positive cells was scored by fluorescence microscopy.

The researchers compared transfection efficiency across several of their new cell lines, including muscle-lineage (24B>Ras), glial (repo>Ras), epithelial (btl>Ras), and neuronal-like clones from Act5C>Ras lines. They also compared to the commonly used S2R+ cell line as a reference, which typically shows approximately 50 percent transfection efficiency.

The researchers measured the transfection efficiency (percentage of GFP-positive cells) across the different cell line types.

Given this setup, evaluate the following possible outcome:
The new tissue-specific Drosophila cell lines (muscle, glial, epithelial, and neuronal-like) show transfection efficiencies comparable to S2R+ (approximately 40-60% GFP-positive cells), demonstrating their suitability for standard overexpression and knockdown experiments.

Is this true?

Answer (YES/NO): NO